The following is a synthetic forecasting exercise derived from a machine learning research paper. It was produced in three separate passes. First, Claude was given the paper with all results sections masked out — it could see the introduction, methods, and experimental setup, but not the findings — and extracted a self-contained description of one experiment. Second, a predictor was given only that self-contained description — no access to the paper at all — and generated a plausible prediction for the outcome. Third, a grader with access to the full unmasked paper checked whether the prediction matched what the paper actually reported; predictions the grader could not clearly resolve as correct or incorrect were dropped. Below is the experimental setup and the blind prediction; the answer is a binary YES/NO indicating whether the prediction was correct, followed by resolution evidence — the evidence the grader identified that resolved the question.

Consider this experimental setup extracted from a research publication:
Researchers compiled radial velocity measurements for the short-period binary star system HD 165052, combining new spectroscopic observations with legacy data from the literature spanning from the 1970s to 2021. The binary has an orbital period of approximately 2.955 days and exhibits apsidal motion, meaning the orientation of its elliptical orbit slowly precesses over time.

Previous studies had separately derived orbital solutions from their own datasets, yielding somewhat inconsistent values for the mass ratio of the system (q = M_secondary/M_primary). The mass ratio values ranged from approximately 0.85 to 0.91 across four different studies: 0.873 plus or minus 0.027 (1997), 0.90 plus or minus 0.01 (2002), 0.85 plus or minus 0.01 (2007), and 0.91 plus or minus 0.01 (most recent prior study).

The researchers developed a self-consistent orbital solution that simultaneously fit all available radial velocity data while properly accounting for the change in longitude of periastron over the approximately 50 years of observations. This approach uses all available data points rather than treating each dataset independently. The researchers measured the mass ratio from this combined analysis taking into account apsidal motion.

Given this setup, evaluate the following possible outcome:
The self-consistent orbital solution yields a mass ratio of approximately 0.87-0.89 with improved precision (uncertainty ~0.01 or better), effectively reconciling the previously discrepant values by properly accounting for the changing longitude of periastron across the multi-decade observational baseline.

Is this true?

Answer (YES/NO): NO